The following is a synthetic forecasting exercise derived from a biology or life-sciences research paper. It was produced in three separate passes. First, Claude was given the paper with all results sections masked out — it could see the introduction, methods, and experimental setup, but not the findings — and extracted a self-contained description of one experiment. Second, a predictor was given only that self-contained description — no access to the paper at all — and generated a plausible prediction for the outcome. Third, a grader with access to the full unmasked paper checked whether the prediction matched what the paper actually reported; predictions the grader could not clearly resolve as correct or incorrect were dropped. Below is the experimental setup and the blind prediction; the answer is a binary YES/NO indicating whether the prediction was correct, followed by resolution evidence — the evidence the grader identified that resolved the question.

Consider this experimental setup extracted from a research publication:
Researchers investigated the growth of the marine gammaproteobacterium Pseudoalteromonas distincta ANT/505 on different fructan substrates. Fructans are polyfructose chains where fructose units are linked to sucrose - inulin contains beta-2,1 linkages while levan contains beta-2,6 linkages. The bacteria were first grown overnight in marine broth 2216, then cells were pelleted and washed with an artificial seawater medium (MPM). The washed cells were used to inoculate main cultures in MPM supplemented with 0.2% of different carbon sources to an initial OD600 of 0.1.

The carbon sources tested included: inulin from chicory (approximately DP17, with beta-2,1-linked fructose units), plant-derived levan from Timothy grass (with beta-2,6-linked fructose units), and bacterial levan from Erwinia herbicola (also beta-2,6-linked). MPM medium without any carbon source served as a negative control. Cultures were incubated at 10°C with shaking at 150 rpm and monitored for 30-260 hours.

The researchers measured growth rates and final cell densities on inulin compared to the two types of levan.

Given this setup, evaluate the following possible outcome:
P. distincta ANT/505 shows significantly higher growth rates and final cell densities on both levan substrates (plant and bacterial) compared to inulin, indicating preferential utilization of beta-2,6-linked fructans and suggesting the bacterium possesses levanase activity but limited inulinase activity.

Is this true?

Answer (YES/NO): NO